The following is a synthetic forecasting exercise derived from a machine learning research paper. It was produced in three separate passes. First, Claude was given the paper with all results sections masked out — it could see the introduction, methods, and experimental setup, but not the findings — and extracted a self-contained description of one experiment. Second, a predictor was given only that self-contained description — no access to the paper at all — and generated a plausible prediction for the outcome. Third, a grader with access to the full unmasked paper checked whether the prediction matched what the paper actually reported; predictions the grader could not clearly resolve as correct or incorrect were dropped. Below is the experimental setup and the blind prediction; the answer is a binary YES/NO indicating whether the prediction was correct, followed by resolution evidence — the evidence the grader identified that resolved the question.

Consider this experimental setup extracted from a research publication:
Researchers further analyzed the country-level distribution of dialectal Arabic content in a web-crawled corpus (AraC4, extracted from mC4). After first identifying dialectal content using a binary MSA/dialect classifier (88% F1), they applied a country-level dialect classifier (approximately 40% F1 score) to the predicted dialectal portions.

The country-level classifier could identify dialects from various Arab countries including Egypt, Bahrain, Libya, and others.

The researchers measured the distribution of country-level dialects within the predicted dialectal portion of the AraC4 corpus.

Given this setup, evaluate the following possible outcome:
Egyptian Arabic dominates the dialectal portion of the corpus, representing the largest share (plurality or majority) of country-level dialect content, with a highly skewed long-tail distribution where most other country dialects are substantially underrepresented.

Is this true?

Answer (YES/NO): YES